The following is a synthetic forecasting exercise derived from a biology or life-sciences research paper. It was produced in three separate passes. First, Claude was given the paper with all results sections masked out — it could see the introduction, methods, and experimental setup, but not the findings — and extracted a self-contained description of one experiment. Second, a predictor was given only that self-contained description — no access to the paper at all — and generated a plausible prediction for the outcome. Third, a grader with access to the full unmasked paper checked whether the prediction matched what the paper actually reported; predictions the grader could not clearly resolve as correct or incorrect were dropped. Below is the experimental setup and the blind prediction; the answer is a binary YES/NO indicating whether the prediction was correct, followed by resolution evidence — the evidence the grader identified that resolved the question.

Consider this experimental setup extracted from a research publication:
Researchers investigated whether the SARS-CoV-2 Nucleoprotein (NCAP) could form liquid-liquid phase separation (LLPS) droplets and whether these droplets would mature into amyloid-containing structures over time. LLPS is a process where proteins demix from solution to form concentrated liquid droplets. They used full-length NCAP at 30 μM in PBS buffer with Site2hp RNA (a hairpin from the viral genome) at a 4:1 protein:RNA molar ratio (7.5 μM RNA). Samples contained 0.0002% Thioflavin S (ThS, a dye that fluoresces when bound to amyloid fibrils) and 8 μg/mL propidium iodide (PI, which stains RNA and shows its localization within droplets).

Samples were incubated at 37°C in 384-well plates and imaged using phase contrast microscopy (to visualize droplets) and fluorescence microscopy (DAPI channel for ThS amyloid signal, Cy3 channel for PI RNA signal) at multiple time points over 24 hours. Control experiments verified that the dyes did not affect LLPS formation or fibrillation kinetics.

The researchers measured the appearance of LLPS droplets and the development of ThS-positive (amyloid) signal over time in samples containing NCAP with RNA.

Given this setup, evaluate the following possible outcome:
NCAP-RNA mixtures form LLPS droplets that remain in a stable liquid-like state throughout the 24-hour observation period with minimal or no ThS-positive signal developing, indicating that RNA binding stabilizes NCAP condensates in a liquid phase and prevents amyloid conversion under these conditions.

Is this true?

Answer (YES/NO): YES